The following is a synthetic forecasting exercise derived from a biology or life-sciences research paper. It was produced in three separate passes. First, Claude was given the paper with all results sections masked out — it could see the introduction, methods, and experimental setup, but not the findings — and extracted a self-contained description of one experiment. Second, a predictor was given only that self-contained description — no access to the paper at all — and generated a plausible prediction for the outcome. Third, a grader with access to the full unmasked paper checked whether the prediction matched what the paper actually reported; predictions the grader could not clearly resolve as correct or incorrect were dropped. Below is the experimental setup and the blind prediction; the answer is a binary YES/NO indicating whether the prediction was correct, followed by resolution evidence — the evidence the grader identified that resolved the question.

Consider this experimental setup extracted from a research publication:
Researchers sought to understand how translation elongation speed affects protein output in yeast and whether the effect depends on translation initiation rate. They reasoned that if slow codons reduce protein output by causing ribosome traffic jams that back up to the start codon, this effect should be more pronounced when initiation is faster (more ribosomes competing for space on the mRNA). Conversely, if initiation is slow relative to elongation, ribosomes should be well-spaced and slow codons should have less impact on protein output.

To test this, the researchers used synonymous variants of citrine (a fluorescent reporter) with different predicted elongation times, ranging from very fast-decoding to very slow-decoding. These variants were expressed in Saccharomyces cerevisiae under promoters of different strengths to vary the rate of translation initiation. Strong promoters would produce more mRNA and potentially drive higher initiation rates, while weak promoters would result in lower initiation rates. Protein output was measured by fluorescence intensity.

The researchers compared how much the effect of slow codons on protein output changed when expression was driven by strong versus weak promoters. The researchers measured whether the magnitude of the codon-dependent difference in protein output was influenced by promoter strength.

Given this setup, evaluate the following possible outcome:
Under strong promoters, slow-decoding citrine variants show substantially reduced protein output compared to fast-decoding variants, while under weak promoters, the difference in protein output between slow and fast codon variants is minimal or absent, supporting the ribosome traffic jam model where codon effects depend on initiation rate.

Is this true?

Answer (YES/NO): NO